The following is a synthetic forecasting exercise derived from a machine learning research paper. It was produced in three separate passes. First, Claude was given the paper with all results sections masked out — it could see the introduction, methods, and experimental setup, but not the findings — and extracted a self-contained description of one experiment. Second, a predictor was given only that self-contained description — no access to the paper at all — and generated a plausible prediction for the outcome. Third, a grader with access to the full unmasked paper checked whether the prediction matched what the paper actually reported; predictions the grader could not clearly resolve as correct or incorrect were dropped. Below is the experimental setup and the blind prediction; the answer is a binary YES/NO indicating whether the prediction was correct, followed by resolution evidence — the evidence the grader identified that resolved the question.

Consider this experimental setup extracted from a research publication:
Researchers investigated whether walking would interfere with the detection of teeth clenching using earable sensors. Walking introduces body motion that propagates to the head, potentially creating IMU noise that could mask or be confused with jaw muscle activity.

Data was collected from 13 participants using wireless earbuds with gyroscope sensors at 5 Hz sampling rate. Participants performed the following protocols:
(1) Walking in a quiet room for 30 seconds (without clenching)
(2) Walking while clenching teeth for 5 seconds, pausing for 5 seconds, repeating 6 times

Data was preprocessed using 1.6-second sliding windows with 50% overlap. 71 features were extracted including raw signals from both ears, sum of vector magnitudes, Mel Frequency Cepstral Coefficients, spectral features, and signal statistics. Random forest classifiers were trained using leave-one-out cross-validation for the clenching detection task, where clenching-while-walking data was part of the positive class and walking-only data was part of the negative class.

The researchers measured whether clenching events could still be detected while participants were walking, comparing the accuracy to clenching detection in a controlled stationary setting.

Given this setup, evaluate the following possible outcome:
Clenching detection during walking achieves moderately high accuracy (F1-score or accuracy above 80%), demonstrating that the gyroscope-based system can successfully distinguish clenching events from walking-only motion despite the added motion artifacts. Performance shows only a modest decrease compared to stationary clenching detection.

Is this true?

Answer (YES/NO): NO